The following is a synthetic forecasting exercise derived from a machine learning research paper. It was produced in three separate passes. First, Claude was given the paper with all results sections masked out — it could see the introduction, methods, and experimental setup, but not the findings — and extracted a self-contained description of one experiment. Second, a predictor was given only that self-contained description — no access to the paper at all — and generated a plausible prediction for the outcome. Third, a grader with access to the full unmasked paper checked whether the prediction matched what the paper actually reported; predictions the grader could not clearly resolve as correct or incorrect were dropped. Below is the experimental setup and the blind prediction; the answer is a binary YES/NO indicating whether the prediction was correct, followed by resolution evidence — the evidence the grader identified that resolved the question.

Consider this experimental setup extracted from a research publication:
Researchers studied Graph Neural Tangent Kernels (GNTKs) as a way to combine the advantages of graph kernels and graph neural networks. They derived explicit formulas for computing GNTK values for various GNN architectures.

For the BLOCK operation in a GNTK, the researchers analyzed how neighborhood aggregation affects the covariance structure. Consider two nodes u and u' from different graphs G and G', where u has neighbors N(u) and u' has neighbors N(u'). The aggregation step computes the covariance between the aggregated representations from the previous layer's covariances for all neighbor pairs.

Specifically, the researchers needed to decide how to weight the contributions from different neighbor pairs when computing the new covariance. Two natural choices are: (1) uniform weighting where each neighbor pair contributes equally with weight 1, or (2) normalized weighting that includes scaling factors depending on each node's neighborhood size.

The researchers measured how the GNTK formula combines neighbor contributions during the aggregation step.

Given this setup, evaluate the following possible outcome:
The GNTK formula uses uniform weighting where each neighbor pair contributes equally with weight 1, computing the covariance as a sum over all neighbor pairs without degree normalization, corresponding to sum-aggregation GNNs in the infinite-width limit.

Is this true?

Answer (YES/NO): NO